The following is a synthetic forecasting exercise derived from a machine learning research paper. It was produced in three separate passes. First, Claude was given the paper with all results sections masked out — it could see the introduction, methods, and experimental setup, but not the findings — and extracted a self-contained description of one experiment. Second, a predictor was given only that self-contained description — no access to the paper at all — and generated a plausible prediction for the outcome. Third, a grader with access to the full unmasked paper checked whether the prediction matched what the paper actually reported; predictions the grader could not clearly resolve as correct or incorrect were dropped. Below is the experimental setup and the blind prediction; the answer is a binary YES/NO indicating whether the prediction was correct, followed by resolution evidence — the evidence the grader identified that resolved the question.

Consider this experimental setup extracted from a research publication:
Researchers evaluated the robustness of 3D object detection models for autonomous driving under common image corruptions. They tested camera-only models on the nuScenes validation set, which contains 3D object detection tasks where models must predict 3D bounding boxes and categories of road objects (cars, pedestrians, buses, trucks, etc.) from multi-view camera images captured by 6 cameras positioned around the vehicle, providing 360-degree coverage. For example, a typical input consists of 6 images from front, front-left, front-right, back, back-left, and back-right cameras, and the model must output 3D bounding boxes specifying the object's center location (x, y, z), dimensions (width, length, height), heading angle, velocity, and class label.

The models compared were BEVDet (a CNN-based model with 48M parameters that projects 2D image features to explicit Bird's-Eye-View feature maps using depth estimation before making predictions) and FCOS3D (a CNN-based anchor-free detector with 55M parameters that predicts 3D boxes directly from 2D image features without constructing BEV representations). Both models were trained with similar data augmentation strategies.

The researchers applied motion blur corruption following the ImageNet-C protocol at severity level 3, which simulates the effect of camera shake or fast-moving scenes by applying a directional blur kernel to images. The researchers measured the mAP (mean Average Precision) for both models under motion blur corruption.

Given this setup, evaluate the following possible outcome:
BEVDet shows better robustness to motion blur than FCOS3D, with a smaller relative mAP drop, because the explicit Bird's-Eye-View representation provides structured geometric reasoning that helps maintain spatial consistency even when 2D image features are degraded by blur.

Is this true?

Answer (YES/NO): YES